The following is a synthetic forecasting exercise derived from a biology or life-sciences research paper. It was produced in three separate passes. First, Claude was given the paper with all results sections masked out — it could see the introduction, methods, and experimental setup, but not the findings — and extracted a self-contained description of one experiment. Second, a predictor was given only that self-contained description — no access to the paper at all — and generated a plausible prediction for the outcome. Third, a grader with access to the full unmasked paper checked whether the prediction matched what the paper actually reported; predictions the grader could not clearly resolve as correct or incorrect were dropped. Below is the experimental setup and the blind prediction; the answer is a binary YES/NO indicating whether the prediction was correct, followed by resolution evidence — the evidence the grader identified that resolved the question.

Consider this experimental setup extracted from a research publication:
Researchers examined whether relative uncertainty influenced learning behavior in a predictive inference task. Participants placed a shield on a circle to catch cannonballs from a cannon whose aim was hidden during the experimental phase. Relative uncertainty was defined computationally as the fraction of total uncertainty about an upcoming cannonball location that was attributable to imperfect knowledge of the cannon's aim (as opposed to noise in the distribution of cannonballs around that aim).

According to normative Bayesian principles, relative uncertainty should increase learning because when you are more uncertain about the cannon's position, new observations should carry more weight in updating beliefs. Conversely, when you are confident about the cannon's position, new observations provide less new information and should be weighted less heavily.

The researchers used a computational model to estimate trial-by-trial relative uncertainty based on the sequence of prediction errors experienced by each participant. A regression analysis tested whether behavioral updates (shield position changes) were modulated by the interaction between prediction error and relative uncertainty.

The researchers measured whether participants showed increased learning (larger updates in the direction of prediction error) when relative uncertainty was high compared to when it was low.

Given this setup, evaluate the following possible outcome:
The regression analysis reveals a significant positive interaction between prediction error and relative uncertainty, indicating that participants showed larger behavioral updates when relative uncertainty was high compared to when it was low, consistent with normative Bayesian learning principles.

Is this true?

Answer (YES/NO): YES